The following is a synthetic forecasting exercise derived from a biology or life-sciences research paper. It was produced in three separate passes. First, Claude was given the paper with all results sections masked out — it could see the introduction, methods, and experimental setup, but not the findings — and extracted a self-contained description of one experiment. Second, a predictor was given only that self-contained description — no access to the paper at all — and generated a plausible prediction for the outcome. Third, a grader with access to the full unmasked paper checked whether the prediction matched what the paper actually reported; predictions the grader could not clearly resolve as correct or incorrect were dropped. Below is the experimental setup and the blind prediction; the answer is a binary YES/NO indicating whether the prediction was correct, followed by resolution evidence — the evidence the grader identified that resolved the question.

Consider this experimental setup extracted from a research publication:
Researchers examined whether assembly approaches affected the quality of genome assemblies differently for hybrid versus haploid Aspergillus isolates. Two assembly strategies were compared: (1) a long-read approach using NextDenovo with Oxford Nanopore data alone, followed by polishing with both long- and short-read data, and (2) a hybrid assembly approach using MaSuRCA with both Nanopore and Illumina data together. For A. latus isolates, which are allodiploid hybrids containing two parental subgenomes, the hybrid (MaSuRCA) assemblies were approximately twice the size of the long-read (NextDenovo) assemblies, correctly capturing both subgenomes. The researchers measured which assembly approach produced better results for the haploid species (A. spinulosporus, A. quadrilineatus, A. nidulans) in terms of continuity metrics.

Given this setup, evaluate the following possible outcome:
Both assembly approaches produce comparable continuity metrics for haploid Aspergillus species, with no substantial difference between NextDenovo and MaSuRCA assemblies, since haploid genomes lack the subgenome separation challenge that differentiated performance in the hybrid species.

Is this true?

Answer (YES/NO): NO